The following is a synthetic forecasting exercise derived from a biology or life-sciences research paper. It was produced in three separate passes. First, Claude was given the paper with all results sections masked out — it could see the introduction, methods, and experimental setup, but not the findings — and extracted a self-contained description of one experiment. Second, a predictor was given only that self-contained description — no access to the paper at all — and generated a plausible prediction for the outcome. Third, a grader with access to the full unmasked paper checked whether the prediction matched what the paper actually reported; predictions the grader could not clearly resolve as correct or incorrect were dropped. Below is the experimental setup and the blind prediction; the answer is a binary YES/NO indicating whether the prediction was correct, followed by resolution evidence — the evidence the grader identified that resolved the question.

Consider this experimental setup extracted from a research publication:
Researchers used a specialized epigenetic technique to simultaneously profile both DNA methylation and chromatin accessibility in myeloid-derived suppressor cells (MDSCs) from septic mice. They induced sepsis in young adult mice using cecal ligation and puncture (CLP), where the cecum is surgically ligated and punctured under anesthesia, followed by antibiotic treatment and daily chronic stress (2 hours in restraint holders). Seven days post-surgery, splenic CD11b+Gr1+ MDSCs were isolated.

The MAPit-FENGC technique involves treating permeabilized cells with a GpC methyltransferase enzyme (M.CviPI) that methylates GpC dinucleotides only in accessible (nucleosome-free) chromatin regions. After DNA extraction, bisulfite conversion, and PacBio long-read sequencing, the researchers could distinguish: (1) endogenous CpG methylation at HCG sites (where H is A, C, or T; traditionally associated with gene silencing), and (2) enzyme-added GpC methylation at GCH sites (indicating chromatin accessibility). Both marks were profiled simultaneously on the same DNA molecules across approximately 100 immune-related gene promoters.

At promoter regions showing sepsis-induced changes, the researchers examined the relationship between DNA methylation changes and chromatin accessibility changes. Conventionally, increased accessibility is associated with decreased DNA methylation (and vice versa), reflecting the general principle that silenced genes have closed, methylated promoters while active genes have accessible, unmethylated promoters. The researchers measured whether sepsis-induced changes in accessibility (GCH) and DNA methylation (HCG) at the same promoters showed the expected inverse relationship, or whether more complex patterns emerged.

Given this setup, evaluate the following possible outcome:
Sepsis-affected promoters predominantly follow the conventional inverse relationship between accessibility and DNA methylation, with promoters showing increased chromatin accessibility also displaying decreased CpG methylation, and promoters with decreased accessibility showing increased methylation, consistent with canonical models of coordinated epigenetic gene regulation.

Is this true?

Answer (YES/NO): NO